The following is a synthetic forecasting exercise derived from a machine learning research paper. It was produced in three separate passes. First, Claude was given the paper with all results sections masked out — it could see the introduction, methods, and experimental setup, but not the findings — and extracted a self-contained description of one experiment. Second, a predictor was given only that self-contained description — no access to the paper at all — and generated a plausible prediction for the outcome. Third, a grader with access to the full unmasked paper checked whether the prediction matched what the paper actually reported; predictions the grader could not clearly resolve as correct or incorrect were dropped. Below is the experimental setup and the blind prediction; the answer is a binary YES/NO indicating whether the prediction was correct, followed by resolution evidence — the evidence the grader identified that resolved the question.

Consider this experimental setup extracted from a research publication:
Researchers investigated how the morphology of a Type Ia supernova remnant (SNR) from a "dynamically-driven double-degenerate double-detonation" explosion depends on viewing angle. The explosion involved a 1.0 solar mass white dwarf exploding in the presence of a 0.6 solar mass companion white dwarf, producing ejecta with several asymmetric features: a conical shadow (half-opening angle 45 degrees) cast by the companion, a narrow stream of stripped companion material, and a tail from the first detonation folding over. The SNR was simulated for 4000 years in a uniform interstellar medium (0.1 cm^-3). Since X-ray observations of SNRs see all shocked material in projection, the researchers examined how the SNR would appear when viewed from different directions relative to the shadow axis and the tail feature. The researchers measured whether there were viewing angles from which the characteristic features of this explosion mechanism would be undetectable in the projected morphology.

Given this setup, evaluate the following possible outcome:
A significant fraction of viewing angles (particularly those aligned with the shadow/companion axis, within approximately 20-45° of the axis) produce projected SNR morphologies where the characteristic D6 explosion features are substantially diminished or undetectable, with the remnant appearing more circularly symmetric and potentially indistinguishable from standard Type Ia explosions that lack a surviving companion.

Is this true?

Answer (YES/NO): NO